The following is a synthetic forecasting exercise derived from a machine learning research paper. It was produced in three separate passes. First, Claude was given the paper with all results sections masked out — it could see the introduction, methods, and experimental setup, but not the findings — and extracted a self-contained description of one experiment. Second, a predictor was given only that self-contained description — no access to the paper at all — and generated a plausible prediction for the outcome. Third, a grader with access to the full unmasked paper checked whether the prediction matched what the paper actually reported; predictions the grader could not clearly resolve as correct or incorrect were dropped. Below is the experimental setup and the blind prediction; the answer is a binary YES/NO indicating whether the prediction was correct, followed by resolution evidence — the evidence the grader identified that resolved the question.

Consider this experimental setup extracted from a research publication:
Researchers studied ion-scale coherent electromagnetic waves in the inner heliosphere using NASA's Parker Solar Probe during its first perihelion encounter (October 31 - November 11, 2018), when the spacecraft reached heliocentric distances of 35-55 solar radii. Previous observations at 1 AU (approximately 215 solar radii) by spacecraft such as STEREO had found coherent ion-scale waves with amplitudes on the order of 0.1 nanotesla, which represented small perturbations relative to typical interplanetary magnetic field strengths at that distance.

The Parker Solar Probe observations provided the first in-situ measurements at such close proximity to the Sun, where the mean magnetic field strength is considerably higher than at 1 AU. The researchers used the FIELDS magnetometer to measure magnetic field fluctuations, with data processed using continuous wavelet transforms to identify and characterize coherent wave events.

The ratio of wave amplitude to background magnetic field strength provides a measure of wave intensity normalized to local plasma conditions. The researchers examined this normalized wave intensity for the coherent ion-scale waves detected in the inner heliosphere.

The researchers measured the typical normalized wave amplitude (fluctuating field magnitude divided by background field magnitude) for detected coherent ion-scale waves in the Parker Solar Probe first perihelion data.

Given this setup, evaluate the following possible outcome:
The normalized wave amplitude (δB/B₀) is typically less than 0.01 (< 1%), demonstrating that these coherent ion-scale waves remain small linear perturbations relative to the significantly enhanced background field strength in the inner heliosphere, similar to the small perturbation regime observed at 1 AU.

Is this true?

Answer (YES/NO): NO